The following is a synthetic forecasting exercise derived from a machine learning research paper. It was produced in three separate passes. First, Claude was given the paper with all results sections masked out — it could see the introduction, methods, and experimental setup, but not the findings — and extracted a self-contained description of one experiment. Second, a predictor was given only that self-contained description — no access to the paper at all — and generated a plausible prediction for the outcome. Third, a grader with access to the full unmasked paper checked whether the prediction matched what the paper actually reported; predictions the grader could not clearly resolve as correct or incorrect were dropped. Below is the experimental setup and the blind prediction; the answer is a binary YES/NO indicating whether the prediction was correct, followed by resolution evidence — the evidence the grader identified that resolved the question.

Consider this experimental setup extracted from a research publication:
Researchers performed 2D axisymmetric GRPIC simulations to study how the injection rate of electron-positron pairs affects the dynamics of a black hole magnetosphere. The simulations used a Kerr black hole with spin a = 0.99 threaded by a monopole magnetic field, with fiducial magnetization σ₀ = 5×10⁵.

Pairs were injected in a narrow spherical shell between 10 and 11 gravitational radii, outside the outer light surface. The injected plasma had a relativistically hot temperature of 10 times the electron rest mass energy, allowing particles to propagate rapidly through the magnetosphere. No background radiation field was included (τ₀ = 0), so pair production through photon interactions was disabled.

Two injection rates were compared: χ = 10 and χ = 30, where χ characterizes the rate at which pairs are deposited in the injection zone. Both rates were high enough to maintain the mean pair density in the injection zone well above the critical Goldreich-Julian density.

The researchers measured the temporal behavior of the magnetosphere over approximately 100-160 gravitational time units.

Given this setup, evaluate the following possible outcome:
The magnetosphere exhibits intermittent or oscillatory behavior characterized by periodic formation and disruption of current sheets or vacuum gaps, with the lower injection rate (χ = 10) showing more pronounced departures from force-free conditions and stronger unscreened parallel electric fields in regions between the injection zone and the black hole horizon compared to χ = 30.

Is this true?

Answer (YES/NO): NO